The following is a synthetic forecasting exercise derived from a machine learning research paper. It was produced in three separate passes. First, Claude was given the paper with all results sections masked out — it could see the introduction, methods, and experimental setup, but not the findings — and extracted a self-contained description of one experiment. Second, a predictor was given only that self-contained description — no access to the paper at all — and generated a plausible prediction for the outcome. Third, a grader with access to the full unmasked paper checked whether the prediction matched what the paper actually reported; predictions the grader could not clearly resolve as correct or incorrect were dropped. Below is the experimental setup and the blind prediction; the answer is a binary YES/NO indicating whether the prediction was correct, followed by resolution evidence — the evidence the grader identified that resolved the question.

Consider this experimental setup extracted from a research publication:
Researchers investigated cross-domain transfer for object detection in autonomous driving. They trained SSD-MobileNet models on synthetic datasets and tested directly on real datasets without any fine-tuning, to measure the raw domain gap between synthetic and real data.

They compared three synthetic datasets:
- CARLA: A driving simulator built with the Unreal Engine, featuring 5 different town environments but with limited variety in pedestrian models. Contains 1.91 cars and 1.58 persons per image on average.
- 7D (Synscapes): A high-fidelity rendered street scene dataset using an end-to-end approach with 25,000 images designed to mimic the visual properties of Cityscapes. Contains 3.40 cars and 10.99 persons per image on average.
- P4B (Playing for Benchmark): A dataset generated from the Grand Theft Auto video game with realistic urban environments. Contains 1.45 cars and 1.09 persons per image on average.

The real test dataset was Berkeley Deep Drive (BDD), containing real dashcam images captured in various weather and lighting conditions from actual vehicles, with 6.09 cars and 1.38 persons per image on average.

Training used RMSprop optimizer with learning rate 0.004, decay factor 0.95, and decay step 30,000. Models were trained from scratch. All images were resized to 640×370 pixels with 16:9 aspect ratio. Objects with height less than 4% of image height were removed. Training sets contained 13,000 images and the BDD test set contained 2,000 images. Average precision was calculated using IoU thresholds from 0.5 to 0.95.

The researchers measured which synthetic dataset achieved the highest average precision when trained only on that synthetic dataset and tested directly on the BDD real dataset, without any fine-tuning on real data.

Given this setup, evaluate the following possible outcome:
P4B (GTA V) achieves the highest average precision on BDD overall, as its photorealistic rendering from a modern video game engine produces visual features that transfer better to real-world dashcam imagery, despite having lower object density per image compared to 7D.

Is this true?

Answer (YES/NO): YES